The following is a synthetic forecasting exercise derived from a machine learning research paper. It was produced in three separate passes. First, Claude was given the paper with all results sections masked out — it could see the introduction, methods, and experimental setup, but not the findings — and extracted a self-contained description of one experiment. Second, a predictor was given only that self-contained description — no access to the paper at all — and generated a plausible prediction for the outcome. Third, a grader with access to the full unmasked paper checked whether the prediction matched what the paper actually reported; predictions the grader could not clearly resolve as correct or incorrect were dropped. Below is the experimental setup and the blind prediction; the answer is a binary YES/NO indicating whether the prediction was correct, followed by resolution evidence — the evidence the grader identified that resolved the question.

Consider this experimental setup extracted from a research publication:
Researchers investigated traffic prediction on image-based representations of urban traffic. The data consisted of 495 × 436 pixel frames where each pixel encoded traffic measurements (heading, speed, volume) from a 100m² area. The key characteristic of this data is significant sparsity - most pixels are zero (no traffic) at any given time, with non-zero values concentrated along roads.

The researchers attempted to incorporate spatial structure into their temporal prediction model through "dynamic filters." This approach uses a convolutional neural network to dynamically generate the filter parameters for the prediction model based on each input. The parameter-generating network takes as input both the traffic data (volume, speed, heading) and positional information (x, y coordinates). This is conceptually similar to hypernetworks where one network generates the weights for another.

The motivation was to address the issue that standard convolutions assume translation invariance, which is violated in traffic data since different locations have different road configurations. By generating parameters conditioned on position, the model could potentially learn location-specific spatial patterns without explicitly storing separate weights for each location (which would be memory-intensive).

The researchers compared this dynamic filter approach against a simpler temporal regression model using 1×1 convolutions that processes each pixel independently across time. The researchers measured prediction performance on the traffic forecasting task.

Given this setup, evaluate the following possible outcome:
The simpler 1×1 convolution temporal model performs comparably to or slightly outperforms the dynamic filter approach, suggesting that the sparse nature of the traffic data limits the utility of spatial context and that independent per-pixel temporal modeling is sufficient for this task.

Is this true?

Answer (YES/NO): YES